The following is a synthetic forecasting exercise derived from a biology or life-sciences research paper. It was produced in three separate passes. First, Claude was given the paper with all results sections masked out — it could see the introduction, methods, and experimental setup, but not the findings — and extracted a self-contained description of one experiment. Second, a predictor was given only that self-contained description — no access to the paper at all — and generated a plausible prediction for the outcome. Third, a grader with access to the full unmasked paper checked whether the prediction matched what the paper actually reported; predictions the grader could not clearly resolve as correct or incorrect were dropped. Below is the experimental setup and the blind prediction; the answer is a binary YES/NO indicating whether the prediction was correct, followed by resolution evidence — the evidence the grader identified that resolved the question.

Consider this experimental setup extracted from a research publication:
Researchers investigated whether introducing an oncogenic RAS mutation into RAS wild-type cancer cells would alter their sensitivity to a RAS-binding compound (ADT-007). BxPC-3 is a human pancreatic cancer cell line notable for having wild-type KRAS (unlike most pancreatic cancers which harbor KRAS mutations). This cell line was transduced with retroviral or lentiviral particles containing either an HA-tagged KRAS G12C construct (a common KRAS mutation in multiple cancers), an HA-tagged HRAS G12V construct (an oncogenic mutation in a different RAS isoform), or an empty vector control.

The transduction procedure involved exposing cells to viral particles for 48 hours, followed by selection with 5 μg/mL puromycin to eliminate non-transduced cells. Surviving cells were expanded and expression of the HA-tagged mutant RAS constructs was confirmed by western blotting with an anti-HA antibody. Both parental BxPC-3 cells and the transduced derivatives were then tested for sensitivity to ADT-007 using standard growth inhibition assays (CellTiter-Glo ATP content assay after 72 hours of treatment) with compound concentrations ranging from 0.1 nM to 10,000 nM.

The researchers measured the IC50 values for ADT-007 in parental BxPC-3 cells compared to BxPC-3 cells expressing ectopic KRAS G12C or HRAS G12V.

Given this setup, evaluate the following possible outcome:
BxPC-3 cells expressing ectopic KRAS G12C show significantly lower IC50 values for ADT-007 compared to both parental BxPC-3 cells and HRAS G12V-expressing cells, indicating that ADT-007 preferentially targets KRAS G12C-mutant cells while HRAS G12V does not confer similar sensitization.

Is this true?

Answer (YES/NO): NO